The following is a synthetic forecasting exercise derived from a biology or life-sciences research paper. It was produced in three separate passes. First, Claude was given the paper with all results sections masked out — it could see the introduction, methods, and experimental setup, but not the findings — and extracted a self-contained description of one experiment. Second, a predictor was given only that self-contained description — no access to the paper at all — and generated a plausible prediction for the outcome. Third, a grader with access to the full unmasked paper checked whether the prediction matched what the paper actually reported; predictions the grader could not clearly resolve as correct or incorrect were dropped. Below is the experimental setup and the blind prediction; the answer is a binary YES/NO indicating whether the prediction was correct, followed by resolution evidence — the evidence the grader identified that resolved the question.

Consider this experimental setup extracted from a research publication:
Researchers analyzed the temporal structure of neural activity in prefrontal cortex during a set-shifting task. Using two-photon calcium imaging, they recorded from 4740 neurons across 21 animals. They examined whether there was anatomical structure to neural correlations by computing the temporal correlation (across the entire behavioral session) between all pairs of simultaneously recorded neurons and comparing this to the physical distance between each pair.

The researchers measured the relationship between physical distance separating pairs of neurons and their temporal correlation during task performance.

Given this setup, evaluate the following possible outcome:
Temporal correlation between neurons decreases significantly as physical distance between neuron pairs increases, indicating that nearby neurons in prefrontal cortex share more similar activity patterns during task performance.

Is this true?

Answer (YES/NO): YES